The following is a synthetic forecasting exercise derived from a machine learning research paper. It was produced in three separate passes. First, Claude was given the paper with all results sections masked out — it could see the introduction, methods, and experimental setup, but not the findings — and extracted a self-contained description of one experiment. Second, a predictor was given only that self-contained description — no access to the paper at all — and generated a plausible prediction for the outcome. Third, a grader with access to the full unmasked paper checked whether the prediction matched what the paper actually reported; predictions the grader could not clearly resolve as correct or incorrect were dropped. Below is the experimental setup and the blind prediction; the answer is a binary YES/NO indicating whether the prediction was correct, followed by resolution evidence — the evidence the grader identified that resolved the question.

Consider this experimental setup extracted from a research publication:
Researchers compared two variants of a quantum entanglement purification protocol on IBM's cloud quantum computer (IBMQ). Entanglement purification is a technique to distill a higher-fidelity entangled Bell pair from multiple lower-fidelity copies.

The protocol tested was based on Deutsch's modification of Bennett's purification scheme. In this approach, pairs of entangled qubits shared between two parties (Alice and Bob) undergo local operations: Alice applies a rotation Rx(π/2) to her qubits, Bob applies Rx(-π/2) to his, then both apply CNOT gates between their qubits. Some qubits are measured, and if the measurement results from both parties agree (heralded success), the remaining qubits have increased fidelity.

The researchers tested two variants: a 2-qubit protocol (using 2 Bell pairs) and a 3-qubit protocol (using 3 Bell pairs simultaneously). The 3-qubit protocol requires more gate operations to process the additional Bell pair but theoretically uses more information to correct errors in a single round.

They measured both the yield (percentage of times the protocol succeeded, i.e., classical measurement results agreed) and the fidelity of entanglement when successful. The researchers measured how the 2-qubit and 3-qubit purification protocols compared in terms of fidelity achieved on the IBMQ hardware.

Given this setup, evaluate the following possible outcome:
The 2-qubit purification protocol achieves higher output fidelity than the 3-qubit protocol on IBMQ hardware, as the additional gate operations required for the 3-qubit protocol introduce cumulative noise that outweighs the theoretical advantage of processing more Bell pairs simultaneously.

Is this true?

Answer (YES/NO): YES